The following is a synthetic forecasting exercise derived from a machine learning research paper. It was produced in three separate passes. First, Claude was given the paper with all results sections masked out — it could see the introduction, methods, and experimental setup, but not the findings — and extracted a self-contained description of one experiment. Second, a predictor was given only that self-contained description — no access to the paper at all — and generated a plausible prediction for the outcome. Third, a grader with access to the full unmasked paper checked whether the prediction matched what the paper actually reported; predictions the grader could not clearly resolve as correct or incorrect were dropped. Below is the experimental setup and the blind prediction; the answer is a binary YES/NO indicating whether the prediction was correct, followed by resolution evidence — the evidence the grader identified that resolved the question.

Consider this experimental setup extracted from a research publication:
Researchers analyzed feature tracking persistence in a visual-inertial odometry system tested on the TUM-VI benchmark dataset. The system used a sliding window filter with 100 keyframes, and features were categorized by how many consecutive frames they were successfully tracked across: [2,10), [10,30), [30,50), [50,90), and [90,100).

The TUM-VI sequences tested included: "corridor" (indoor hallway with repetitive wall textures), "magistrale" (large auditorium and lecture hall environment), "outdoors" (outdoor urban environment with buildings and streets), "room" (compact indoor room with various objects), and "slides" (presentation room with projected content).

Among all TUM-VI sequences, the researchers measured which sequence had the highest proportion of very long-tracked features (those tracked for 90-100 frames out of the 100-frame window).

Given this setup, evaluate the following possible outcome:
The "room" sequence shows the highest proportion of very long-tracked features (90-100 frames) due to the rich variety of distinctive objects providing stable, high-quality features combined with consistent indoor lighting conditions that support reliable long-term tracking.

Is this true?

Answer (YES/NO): NO